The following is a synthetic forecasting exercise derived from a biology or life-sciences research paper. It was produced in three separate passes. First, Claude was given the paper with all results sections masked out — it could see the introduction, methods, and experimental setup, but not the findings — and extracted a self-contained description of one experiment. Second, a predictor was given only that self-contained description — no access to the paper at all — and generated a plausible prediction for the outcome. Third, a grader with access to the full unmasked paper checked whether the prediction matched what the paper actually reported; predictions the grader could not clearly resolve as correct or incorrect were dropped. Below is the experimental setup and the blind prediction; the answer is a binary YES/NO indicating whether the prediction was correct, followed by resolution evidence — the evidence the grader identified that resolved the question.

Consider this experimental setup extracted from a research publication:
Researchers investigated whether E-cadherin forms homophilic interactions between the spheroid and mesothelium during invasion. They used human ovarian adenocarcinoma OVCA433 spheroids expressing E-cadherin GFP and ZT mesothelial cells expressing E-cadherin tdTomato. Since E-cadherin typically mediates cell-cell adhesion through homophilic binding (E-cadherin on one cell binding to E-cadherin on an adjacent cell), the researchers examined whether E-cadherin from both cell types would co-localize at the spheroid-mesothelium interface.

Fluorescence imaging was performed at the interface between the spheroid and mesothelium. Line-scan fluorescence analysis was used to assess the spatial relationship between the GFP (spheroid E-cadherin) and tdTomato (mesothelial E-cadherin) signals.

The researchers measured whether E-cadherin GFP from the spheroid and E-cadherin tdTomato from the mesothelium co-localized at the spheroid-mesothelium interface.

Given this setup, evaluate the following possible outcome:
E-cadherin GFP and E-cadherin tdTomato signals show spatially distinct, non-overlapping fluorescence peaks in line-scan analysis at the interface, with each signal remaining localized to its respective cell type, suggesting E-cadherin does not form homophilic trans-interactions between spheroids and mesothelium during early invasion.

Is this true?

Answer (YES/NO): YES